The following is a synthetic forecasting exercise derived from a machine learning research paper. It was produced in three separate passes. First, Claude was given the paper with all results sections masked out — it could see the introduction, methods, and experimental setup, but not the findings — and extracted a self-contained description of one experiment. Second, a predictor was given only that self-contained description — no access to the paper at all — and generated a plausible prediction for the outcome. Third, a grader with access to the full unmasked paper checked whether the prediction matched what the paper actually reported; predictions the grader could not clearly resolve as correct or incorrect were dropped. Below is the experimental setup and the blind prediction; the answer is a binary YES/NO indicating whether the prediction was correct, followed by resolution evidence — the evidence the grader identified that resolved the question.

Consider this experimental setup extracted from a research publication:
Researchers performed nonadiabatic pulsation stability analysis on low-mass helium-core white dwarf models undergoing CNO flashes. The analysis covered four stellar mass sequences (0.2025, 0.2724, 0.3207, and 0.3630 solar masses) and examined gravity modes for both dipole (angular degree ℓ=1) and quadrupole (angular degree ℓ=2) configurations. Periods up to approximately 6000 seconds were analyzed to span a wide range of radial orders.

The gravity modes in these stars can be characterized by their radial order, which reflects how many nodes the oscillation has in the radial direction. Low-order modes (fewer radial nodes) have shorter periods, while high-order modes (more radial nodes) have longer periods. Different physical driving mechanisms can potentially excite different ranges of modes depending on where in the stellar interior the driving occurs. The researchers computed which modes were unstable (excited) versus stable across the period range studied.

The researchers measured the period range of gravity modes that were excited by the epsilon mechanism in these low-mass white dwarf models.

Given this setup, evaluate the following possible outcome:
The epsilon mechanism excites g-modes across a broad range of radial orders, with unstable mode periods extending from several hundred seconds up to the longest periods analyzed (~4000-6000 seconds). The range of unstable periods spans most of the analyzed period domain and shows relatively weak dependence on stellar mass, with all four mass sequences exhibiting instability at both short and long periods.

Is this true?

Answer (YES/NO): NO